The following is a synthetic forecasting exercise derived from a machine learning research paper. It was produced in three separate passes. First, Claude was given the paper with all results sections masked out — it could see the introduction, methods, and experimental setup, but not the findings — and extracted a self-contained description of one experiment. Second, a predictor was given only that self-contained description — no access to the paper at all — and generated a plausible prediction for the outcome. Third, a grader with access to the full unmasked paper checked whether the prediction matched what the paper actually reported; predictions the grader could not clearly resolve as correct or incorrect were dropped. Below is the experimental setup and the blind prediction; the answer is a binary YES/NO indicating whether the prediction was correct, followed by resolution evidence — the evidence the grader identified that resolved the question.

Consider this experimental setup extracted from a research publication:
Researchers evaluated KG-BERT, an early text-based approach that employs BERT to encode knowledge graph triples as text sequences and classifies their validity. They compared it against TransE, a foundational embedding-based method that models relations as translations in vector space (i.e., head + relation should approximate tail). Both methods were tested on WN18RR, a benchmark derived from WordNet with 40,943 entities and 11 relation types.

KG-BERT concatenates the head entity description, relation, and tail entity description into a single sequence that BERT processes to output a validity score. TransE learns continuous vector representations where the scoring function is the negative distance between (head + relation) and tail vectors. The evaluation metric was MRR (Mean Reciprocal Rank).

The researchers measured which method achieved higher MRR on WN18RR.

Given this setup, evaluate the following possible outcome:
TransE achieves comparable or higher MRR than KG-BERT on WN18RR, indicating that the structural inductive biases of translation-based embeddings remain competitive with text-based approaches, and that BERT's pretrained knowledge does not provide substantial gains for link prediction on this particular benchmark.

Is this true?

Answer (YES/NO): YES